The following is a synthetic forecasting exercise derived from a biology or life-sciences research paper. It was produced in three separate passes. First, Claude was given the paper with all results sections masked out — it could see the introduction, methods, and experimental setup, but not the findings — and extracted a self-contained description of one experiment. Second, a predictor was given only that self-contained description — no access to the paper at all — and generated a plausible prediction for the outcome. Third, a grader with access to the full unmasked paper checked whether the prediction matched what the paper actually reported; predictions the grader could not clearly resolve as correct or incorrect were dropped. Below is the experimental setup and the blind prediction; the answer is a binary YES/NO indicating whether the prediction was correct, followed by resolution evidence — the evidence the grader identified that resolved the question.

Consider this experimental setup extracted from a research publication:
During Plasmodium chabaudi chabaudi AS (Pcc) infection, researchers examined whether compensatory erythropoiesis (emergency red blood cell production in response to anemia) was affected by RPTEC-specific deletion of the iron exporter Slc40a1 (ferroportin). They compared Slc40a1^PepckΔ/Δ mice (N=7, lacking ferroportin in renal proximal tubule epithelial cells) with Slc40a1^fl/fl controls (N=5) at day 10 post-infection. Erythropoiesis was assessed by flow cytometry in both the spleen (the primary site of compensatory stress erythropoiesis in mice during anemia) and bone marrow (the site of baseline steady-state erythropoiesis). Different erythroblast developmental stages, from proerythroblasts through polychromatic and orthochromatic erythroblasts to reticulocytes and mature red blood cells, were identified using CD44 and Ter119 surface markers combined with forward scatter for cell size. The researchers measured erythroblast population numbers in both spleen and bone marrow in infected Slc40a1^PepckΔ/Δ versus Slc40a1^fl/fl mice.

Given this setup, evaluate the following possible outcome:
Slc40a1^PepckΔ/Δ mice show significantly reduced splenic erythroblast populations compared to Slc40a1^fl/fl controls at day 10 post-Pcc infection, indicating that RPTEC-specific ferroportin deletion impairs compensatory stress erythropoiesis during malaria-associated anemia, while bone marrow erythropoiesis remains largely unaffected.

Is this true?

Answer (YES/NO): YES